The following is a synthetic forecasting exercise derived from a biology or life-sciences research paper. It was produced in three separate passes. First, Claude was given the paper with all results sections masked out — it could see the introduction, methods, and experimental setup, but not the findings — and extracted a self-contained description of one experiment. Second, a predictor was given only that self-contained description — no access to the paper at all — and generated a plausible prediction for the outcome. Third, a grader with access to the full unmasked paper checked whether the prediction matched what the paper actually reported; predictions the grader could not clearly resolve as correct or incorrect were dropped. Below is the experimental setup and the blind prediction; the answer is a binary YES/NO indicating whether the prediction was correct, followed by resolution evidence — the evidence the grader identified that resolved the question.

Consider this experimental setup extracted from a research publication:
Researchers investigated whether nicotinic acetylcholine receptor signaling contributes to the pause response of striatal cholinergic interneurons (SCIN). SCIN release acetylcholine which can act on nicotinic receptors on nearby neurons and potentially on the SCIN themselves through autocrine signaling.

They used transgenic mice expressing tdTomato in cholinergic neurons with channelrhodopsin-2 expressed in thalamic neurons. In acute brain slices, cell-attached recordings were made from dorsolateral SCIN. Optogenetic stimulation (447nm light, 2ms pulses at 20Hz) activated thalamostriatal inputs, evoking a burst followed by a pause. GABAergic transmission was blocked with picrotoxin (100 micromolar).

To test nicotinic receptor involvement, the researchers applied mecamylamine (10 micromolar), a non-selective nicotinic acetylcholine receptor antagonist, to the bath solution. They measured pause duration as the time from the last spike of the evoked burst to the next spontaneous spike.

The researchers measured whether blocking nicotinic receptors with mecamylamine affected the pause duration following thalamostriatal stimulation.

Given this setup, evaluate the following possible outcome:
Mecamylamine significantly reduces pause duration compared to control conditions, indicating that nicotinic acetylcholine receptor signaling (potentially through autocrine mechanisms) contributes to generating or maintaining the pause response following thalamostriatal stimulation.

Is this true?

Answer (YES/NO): YES